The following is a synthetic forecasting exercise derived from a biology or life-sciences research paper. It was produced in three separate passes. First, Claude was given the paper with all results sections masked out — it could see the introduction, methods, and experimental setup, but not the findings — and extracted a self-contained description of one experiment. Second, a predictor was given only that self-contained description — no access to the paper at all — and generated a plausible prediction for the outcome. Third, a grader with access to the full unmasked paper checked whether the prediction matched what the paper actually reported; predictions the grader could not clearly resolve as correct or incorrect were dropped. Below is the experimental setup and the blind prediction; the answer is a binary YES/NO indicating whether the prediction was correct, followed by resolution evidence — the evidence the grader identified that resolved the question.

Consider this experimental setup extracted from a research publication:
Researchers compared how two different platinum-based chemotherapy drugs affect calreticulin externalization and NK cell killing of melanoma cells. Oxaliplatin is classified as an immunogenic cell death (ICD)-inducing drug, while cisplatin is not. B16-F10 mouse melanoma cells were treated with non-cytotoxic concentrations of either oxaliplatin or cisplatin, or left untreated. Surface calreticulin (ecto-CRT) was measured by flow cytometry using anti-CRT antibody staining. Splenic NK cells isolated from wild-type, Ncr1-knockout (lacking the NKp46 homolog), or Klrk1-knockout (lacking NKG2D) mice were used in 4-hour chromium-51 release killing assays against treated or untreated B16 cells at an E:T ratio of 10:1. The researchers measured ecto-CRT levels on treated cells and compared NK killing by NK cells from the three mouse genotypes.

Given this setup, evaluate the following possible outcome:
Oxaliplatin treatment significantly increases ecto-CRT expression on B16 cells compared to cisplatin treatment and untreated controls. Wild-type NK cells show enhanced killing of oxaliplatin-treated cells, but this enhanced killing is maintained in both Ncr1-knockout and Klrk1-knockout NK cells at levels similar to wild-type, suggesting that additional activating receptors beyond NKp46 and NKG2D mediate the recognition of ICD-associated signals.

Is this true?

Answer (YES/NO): NO